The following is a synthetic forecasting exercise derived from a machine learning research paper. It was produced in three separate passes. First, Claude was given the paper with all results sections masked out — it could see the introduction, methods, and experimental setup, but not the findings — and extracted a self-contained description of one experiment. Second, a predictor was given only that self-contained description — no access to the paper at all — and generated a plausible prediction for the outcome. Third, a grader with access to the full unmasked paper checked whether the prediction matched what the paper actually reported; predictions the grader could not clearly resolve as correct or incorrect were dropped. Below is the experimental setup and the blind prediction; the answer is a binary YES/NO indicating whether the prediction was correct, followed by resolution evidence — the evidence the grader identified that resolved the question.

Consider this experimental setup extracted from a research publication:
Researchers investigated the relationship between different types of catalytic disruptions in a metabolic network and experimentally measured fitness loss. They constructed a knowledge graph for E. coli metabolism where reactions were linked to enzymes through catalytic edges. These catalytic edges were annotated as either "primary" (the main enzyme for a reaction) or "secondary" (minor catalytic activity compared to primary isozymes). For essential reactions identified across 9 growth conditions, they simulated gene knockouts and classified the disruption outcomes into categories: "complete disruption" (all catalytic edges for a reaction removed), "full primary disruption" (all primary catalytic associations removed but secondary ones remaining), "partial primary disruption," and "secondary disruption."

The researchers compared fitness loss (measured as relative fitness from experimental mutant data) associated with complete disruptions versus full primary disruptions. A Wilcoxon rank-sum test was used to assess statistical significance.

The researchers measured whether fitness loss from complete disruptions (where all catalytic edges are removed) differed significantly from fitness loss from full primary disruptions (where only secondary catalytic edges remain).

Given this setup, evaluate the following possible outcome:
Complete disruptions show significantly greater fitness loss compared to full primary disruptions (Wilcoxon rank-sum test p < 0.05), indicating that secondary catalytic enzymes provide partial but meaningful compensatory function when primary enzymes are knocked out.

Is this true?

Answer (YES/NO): NO